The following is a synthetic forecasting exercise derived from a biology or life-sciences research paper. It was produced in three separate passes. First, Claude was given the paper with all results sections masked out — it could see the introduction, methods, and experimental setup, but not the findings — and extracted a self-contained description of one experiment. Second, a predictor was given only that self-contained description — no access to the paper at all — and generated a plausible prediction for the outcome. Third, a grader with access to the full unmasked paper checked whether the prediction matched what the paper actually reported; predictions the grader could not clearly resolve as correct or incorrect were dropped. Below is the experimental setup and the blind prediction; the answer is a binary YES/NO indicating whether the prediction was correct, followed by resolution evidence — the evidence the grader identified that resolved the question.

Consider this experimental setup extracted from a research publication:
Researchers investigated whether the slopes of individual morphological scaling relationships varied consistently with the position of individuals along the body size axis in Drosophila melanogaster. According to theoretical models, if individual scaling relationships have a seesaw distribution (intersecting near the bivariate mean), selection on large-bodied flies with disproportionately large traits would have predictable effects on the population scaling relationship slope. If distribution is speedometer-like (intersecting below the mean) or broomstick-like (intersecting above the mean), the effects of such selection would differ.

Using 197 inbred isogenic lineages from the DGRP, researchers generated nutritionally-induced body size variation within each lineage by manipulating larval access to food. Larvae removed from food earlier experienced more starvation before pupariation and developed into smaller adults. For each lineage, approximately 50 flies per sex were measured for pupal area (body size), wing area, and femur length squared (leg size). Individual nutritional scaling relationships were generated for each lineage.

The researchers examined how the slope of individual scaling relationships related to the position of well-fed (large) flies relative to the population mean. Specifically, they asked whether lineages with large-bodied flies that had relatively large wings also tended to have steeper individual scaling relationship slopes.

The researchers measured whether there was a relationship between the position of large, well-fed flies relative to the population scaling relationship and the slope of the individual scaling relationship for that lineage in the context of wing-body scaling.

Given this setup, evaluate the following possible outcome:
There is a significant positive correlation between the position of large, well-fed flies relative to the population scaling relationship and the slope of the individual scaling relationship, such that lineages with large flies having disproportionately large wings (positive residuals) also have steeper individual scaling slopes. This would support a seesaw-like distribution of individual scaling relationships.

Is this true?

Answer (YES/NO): YES